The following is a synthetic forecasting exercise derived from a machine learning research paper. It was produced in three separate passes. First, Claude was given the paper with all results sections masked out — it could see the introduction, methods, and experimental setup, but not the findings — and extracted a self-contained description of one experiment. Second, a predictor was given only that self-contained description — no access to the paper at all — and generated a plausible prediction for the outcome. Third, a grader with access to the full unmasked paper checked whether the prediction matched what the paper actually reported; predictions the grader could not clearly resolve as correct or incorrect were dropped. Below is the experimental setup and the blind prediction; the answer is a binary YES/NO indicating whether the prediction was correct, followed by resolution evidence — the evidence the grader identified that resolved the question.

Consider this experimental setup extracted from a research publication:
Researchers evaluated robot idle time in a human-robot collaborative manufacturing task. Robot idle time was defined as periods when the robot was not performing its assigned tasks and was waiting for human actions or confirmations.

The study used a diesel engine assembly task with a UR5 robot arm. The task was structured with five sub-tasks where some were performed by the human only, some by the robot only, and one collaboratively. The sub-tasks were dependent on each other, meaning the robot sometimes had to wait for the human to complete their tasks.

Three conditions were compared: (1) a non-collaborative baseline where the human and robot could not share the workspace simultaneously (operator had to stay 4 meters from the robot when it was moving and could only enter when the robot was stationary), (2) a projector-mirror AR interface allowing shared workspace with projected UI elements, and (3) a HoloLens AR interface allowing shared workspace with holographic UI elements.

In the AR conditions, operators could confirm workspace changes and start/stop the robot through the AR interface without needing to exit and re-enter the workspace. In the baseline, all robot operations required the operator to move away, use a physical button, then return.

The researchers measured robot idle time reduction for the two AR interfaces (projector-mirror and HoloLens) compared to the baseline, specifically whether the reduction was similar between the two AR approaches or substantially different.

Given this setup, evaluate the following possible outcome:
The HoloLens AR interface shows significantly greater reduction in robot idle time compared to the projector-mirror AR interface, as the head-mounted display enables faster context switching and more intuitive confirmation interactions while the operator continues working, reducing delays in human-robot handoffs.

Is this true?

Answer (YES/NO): NO